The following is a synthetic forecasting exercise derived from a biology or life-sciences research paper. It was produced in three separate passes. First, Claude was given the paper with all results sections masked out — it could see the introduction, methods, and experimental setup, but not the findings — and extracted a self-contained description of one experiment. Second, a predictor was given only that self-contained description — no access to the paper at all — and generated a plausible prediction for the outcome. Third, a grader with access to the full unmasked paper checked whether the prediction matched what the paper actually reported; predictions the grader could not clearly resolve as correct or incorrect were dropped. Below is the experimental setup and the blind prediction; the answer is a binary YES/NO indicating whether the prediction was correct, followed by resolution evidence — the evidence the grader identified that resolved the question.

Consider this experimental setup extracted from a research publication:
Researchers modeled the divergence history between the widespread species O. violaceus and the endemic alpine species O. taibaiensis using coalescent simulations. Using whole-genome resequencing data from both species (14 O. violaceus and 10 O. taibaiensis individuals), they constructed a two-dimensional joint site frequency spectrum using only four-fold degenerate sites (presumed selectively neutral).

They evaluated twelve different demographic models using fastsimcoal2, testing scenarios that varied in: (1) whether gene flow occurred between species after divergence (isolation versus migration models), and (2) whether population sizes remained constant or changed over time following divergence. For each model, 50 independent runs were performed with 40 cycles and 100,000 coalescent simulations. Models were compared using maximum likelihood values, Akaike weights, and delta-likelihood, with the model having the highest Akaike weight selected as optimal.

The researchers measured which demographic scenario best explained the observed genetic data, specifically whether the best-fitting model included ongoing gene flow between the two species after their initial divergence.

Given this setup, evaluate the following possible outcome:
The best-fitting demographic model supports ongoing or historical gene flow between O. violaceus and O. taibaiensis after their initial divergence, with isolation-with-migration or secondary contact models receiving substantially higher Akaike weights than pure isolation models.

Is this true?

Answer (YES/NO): YES